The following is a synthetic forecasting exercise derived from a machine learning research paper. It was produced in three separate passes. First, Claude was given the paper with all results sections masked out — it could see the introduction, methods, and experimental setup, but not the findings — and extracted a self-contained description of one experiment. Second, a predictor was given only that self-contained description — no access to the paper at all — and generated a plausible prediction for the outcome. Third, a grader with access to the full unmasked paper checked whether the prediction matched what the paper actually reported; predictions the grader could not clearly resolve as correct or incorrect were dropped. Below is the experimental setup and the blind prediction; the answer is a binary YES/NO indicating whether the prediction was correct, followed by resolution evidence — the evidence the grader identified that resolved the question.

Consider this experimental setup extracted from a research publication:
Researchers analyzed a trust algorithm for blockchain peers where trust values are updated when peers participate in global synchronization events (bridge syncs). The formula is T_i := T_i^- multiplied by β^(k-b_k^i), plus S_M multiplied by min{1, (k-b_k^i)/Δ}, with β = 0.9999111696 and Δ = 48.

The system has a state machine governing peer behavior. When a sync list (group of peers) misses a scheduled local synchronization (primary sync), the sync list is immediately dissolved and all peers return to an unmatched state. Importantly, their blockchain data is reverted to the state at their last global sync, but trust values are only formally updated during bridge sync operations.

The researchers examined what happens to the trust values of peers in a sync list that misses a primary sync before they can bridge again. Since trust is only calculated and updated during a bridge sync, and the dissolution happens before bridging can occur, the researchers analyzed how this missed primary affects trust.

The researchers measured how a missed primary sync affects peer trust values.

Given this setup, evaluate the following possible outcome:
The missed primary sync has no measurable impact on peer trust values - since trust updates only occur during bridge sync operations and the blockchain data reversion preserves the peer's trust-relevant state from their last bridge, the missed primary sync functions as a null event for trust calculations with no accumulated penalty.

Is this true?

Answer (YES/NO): NO